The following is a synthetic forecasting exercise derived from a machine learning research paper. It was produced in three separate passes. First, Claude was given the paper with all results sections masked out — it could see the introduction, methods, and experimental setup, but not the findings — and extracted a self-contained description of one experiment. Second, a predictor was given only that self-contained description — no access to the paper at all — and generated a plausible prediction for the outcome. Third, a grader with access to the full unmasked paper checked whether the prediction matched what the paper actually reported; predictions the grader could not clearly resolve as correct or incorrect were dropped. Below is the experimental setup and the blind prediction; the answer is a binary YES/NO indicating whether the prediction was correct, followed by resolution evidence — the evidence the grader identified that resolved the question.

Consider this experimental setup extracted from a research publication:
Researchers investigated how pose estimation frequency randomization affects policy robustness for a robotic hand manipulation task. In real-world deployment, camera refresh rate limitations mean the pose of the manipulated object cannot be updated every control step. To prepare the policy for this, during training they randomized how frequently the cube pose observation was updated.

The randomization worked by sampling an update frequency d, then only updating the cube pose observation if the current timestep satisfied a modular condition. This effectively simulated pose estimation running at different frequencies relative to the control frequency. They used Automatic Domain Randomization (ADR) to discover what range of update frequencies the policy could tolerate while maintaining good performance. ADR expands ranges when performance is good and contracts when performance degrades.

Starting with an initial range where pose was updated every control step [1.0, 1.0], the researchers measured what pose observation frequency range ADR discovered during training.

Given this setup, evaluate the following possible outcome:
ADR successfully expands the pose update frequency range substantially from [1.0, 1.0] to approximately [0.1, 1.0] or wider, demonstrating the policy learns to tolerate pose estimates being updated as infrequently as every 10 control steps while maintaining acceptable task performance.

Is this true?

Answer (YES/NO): NO